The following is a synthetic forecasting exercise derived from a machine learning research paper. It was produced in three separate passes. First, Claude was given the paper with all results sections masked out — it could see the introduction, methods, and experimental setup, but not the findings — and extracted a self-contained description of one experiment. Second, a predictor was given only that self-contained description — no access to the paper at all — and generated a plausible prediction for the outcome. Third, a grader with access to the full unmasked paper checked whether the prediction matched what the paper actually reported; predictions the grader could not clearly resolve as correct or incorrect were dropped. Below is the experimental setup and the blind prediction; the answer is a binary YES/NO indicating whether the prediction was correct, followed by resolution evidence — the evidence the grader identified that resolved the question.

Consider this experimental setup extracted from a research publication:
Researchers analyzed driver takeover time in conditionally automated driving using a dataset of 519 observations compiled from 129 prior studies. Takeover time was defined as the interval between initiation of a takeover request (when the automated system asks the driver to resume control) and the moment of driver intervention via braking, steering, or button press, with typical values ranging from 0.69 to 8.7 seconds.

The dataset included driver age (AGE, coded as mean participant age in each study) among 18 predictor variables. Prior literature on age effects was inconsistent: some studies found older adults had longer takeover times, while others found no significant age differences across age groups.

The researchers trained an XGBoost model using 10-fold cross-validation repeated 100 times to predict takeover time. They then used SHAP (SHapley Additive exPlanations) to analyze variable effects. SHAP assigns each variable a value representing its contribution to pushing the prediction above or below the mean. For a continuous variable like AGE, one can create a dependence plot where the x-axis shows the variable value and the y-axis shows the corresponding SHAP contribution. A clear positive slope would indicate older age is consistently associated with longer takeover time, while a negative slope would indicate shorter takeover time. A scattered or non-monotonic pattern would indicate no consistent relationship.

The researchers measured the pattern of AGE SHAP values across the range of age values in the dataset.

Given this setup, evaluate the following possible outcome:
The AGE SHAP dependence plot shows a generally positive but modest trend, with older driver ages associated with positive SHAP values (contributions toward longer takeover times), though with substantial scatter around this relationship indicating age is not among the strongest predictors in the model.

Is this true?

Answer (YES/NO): NO